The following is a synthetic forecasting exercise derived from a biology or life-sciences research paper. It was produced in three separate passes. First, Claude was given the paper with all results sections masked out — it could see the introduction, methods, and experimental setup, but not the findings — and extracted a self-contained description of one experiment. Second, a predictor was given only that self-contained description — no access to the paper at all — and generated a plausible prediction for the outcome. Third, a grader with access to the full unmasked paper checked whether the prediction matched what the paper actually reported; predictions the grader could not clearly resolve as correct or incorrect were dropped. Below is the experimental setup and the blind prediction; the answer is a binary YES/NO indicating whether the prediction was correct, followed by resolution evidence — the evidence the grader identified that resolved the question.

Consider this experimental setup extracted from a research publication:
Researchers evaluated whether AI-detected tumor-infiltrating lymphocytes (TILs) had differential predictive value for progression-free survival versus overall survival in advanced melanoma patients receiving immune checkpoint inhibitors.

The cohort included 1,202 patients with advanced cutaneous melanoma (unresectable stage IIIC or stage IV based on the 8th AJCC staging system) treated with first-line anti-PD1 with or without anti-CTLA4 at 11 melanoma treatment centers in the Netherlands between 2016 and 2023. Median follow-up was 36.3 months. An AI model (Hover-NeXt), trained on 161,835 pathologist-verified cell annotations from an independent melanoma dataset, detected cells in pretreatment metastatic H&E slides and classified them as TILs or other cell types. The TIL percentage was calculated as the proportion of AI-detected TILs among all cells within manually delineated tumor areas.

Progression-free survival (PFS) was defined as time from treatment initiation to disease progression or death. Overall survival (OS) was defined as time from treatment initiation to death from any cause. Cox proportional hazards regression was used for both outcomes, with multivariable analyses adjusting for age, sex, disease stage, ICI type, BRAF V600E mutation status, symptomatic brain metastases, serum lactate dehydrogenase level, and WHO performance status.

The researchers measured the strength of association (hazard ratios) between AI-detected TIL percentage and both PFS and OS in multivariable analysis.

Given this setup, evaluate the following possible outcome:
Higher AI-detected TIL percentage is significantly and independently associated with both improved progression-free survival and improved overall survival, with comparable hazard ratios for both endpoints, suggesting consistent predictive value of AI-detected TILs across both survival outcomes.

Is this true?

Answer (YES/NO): YES